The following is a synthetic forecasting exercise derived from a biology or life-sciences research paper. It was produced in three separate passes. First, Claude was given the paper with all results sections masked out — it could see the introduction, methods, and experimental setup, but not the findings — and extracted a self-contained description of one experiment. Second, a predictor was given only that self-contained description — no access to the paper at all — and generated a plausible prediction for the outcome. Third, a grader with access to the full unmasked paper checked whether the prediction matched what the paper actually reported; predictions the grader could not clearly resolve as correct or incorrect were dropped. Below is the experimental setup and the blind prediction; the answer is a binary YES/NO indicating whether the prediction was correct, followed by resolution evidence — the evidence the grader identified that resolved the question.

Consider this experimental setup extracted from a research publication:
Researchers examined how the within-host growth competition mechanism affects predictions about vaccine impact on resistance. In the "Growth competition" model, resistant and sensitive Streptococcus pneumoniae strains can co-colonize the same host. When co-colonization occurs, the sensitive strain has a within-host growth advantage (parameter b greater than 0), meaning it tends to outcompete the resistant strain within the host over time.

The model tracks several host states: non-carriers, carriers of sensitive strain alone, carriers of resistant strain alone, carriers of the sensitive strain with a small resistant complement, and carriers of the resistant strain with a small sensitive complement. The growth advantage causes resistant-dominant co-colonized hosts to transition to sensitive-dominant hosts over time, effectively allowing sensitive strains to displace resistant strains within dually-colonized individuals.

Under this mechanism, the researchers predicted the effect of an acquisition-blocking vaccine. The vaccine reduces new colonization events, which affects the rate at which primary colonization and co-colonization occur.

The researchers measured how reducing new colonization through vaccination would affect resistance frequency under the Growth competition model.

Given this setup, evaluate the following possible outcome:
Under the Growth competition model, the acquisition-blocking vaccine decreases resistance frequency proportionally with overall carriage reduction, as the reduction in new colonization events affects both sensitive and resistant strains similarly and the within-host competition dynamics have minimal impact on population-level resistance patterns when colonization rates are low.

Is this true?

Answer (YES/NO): NO